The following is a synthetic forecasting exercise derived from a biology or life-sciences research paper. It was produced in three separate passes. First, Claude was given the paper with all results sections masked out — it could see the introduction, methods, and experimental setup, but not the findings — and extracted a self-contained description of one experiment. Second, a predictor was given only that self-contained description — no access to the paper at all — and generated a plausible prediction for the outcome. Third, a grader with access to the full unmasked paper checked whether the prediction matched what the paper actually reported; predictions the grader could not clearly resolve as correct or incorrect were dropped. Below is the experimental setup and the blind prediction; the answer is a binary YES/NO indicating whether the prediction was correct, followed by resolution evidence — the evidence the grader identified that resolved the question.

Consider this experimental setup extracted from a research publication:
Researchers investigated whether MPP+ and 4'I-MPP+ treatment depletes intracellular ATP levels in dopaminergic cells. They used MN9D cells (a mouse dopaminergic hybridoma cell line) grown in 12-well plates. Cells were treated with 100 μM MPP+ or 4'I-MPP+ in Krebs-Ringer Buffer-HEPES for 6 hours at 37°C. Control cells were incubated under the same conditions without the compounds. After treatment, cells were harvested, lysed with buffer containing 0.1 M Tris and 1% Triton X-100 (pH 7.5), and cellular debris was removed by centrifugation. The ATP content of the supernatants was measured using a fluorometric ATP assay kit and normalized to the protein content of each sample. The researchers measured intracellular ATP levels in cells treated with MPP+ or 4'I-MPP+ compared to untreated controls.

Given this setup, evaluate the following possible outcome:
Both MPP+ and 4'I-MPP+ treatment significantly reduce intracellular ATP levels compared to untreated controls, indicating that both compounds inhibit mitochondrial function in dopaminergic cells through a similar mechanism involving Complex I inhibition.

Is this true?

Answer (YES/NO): YES